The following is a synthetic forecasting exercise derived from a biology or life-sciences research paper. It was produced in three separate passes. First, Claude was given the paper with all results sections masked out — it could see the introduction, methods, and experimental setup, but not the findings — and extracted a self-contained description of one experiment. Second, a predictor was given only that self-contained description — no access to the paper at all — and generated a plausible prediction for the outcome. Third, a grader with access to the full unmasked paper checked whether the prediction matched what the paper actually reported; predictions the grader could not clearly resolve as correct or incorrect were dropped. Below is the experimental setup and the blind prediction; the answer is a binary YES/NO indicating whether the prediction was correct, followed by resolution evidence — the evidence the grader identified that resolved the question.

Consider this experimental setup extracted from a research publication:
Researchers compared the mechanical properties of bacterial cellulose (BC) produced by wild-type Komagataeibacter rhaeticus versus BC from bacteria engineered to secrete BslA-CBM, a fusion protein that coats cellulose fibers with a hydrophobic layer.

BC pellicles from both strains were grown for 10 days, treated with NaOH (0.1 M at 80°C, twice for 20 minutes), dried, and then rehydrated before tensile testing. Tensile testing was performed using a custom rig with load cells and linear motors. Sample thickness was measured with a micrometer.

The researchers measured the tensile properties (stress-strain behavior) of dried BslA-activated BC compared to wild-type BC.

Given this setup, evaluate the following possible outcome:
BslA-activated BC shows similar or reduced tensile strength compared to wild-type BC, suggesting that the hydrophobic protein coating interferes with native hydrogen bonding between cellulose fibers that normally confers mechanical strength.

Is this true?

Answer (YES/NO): NO